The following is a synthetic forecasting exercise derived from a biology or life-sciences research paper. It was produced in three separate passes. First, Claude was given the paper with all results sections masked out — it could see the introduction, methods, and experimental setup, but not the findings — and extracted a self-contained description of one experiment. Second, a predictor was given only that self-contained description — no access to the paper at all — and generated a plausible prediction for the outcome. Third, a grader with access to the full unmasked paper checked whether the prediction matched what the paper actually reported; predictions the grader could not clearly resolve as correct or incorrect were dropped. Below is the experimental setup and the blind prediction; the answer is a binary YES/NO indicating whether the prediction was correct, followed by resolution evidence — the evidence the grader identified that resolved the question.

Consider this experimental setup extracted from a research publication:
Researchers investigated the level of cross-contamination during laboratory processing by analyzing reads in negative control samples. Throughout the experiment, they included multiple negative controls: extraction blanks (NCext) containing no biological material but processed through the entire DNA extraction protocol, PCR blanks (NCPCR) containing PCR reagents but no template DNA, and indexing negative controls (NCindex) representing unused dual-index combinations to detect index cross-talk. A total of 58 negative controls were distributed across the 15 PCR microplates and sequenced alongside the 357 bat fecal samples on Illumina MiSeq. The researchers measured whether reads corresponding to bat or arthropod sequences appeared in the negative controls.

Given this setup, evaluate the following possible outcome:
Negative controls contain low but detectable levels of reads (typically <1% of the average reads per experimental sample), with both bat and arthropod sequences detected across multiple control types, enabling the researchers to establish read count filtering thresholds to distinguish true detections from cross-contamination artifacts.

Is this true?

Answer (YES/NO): NO